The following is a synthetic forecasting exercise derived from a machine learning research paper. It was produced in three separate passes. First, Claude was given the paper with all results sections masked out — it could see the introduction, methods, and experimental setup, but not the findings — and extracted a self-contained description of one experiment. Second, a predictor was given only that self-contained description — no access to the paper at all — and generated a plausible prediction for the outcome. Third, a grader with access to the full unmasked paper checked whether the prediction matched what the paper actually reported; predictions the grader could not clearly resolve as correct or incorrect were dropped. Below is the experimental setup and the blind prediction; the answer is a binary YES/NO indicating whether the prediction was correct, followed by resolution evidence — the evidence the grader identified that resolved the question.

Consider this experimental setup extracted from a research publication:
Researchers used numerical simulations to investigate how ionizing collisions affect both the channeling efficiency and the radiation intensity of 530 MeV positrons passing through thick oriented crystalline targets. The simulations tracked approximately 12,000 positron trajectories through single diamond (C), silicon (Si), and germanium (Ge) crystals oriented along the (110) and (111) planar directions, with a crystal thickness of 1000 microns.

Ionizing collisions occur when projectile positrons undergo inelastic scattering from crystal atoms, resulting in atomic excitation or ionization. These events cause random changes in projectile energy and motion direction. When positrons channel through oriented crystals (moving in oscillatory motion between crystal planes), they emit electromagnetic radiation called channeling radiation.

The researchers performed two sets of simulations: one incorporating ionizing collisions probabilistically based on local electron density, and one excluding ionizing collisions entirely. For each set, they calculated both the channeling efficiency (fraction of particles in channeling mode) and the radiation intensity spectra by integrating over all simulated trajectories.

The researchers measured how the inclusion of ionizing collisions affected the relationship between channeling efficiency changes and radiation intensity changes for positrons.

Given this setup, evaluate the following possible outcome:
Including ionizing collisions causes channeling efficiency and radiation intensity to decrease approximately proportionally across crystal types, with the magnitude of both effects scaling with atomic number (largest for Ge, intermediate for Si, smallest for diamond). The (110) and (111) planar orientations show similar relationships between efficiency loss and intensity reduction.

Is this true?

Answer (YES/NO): NO